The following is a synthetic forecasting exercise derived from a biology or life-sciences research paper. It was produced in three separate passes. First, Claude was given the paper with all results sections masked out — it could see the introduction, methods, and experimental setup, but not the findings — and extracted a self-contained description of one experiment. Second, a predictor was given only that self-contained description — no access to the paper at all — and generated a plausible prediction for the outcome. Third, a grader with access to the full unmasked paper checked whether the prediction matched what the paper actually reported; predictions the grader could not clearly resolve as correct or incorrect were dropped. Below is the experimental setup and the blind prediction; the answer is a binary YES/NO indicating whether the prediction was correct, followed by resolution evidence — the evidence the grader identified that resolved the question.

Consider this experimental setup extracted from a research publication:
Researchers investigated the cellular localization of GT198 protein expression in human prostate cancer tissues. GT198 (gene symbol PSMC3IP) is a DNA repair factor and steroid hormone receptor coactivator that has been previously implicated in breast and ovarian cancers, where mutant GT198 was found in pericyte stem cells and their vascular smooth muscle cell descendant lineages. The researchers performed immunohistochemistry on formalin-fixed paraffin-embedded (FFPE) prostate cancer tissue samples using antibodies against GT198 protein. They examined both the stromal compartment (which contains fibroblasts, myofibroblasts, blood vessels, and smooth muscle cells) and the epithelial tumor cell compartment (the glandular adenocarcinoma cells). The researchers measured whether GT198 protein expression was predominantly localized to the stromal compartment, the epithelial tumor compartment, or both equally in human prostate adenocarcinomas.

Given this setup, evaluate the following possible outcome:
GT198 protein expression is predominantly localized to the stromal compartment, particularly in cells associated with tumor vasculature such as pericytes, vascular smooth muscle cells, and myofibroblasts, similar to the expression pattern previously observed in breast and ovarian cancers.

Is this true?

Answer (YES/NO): YES